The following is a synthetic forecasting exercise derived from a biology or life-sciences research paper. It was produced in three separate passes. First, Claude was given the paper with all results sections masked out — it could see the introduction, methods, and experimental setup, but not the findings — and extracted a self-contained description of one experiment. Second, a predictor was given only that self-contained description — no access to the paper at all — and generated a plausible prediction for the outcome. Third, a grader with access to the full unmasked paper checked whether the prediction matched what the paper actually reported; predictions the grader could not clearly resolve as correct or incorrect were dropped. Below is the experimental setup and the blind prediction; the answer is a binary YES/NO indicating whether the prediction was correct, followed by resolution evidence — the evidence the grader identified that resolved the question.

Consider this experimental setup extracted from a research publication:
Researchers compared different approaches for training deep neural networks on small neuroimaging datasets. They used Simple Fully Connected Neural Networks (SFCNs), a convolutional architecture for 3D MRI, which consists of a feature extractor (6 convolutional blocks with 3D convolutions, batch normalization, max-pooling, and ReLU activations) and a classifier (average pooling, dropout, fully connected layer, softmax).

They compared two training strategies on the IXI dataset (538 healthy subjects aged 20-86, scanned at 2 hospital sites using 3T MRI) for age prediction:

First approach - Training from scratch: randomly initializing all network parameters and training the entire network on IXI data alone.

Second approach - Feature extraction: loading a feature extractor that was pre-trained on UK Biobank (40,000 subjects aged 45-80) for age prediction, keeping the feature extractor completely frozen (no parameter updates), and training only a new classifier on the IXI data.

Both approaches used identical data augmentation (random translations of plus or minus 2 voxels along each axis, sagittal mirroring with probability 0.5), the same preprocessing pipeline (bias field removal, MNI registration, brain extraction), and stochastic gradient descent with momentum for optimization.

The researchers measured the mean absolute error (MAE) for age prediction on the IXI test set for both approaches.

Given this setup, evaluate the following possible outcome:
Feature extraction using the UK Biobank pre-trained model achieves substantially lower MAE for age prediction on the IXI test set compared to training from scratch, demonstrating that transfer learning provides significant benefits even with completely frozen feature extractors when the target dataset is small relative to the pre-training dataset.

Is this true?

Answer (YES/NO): YES